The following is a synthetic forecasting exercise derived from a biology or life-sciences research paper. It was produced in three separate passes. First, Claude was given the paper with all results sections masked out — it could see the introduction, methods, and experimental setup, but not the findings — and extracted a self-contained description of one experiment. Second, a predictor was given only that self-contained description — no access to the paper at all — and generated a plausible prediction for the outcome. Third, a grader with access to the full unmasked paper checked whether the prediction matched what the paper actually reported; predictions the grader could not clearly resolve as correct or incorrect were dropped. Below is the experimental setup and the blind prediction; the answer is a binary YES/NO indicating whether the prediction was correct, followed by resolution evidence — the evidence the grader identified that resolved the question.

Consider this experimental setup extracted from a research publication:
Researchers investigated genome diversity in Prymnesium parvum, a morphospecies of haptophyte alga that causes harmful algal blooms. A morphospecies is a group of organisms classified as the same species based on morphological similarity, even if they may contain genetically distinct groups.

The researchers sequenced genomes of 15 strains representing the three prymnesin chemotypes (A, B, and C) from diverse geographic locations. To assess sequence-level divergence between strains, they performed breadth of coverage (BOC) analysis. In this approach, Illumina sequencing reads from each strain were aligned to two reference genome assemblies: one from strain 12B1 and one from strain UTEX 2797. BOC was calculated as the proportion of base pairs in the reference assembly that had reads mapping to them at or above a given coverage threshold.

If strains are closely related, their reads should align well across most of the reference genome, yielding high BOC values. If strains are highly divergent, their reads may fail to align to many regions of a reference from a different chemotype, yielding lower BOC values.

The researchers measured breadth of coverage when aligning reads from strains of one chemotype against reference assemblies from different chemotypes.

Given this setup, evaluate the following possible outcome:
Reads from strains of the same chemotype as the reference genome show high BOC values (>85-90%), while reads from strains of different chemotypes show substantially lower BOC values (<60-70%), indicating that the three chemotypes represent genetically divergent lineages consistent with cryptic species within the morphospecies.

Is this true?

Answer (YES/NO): NO